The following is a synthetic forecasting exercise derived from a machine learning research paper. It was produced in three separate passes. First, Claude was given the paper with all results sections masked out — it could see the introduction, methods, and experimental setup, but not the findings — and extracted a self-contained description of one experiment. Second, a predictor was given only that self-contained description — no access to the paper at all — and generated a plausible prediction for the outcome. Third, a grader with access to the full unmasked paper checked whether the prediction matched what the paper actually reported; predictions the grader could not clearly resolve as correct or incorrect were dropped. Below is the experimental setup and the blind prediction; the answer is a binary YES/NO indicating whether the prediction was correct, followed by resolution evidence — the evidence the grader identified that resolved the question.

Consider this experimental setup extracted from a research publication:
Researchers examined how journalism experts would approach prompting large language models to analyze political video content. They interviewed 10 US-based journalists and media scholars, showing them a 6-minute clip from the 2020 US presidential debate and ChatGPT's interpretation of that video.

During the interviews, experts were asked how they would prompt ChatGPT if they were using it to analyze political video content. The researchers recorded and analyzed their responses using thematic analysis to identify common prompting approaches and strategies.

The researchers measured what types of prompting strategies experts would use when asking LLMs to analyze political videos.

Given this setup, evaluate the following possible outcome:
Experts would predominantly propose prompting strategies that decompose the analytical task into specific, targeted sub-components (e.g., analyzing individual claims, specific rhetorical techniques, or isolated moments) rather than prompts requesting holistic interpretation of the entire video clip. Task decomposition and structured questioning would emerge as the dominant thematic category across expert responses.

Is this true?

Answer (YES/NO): NO